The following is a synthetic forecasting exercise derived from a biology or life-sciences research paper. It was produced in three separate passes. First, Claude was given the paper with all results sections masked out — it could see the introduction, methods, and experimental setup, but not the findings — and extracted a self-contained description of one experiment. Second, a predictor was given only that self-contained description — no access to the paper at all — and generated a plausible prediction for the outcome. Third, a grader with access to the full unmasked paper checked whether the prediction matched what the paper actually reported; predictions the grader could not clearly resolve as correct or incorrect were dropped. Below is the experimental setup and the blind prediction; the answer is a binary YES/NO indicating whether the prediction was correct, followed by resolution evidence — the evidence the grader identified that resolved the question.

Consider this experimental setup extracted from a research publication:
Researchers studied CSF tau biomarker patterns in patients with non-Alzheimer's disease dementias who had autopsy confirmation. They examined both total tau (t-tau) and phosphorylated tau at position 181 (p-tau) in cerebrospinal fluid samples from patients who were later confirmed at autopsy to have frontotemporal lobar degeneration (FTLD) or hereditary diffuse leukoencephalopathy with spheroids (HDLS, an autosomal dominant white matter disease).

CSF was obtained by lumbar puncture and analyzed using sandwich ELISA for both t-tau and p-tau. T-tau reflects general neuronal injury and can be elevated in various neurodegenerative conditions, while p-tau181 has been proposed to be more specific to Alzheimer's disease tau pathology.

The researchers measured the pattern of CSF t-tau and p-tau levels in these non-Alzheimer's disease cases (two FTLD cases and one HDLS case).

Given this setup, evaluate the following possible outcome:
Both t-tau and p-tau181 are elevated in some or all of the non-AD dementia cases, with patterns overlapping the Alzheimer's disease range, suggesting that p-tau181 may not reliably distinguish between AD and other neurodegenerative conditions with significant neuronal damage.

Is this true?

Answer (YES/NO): NO